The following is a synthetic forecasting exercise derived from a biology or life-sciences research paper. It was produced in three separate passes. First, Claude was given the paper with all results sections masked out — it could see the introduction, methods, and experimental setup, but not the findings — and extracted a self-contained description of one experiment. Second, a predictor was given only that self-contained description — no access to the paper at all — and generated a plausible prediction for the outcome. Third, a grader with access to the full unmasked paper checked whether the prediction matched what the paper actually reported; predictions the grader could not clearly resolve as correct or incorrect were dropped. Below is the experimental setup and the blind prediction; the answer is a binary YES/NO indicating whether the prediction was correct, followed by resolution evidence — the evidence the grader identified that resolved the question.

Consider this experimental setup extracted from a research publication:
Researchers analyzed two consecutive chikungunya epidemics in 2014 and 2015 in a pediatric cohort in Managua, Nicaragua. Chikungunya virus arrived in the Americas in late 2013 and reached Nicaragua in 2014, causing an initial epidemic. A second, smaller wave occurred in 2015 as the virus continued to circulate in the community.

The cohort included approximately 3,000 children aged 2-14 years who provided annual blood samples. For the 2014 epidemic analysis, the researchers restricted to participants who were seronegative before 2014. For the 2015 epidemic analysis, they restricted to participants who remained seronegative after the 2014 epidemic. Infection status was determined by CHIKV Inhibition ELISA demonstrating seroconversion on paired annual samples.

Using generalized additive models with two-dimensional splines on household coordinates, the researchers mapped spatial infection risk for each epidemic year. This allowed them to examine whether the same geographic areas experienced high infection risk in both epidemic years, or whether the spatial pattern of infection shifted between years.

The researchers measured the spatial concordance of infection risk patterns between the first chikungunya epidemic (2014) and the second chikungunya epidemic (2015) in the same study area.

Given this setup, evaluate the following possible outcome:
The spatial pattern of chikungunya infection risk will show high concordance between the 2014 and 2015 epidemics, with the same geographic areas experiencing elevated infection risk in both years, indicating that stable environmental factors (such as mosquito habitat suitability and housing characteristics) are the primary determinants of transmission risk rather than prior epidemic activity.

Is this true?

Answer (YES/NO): YES